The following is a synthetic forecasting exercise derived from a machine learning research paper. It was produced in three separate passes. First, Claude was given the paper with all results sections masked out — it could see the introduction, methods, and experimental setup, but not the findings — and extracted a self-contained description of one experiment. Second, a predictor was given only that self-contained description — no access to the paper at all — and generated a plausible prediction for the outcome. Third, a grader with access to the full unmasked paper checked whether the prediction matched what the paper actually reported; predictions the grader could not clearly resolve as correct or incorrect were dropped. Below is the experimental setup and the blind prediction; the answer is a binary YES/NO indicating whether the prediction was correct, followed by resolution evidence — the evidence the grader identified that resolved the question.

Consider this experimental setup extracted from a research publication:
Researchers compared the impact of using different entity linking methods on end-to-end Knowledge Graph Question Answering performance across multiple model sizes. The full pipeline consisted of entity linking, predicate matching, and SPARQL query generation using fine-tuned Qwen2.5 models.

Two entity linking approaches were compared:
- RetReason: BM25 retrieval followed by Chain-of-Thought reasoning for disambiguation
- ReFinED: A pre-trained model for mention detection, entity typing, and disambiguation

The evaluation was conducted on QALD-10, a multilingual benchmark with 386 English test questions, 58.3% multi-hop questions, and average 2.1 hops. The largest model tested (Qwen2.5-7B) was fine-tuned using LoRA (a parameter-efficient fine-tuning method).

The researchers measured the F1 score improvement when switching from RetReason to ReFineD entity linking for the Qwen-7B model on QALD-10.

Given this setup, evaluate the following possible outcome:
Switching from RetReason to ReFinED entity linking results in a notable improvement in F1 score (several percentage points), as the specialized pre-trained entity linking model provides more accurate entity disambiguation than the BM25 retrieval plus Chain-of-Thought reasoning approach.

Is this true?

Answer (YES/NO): YES